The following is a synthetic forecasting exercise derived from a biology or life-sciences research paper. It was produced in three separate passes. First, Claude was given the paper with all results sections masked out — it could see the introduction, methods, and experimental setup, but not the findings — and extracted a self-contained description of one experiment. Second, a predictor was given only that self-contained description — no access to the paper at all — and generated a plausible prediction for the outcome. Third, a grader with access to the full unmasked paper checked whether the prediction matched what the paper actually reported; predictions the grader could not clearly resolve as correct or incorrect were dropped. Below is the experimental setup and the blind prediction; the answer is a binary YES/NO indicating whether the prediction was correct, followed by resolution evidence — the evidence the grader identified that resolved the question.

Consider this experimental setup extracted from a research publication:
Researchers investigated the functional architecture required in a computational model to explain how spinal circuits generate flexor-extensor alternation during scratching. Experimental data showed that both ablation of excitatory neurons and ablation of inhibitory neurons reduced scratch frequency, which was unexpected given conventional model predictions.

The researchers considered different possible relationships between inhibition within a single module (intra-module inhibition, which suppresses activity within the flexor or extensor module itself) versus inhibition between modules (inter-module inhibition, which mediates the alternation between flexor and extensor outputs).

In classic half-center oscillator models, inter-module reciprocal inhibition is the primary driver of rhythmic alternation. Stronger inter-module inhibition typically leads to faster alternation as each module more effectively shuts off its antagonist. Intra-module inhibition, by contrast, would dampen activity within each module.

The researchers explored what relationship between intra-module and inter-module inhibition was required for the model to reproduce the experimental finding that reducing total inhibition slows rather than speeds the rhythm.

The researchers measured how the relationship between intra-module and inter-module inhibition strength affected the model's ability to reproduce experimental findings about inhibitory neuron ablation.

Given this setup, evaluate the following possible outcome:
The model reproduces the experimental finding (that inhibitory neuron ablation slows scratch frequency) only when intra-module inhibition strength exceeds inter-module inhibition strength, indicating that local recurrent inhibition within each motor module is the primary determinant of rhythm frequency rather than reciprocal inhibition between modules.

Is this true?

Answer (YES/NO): YES